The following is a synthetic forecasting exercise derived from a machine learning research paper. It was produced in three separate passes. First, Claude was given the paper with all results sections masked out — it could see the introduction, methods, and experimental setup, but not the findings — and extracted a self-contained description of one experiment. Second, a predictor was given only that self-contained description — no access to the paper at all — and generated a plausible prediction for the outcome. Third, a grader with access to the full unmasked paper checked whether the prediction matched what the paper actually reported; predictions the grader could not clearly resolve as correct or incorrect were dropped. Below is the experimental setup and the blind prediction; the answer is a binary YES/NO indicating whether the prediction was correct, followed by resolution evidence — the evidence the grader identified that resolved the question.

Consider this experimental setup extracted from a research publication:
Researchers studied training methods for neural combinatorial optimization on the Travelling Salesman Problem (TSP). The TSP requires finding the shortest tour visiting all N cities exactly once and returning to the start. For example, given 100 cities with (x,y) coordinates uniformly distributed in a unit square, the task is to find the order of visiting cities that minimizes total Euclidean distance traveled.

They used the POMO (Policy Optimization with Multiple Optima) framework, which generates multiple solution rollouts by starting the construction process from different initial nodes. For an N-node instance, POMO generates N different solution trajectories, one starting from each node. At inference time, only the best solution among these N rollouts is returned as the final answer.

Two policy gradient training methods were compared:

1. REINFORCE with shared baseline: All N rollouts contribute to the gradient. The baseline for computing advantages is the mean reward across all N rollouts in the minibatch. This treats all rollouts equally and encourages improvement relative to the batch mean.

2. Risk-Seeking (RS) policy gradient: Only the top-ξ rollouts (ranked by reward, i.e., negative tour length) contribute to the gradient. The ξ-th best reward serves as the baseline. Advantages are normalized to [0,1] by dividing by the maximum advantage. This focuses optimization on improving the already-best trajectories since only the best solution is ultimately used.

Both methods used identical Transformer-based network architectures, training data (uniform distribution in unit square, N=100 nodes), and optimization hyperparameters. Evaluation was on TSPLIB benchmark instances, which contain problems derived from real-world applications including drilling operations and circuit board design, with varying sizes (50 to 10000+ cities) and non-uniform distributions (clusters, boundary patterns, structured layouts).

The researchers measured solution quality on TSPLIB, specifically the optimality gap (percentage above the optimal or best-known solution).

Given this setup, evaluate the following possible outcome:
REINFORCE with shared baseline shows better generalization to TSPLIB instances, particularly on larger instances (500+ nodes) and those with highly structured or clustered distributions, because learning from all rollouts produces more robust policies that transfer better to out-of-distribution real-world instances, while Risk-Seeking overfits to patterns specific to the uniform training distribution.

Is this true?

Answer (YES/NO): NO